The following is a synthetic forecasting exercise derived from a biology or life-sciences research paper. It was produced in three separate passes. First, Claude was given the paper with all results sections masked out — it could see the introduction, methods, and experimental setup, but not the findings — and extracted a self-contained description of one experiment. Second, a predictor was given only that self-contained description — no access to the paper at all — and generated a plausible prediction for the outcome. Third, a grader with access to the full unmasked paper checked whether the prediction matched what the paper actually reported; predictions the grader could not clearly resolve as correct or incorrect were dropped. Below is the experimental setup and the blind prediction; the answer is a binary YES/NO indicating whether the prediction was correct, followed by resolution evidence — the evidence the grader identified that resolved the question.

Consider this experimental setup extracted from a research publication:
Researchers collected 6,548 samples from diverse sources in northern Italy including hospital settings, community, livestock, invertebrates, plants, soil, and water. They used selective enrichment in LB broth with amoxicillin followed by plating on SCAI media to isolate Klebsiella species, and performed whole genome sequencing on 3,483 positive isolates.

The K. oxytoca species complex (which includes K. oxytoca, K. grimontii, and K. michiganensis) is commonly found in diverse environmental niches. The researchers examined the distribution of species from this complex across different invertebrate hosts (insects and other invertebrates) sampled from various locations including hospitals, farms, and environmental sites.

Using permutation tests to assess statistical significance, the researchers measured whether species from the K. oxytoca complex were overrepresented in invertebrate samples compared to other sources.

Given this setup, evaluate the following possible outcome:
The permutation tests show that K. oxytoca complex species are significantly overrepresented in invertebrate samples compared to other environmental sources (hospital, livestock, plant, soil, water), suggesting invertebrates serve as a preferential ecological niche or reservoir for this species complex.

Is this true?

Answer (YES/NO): YES